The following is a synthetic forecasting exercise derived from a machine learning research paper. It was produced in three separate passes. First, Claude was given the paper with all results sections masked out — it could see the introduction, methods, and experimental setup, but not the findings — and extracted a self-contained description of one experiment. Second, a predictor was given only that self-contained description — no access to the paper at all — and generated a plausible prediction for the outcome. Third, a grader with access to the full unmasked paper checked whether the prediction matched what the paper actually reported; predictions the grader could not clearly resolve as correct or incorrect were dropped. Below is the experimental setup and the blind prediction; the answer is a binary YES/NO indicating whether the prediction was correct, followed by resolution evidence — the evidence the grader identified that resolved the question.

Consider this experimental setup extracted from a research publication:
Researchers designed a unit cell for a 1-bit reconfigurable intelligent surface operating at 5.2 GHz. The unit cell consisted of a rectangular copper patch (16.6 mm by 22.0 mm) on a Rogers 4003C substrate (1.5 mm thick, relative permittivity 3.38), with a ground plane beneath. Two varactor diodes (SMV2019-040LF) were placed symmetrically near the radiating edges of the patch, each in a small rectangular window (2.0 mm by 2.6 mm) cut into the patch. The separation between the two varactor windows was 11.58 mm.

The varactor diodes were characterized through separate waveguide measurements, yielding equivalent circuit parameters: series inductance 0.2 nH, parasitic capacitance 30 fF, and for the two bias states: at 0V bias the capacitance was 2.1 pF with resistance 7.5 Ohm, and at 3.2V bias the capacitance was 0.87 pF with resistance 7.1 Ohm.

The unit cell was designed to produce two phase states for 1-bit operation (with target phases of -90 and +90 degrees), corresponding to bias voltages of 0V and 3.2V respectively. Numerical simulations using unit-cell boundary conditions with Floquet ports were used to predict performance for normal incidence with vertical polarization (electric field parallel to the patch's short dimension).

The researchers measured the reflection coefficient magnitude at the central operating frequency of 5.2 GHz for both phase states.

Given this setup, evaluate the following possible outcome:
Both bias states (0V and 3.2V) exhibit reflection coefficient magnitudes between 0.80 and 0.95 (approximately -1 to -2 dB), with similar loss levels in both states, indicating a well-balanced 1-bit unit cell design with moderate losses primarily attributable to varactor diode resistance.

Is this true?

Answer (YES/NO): NO